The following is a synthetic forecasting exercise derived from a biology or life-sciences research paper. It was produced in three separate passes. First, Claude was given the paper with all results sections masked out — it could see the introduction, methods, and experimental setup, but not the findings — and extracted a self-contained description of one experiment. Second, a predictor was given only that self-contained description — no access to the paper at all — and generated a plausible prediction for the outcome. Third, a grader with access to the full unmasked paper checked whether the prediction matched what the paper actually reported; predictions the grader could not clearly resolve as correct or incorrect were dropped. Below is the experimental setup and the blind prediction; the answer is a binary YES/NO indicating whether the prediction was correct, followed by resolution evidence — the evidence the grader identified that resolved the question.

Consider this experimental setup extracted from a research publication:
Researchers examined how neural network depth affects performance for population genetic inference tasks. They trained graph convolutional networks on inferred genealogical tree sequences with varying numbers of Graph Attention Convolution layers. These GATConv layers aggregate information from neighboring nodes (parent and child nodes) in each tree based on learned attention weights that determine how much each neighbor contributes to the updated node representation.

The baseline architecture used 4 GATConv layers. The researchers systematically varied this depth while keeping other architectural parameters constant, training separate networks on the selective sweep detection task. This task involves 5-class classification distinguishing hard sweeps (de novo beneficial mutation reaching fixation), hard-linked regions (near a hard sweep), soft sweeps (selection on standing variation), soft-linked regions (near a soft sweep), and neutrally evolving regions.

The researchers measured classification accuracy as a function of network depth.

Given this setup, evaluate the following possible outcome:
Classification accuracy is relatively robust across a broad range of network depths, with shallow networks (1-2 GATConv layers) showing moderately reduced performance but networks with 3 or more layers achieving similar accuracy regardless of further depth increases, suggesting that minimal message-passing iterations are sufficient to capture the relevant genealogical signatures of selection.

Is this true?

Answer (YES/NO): NO